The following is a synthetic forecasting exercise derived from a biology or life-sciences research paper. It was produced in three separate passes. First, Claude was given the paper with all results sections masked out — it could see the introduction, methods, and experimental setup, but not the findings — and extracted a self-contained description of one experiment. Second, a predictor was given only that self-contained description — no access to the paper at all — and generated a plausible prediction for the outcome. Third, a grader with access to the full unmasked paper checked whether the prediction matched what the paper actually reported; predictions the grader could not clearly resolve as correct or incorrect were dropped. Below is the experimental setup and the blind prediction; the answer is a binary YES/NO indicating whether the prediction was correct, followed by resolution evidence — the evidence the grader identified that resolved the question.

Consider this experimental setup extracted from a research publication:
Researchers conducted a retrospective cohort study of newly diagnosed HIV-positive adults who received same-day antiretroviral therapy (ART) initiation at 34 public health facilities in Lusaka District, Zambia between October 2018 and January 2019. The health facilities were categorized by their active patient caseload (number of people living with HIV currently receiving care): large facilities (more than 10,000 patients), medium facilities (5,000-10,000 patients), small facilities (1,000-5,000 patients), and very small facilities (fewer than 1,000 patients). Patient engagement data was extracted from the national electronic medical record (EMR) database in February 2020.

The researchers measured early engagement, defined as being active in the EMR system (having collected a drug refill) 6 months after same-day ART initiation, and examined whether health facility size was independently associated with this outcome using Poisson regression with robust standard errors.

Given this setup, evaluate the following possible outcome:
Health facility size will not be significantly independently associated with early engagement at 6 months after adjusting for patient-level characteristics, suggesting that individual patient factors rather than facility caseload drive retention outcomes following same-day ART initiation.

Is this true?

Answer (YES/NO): NO